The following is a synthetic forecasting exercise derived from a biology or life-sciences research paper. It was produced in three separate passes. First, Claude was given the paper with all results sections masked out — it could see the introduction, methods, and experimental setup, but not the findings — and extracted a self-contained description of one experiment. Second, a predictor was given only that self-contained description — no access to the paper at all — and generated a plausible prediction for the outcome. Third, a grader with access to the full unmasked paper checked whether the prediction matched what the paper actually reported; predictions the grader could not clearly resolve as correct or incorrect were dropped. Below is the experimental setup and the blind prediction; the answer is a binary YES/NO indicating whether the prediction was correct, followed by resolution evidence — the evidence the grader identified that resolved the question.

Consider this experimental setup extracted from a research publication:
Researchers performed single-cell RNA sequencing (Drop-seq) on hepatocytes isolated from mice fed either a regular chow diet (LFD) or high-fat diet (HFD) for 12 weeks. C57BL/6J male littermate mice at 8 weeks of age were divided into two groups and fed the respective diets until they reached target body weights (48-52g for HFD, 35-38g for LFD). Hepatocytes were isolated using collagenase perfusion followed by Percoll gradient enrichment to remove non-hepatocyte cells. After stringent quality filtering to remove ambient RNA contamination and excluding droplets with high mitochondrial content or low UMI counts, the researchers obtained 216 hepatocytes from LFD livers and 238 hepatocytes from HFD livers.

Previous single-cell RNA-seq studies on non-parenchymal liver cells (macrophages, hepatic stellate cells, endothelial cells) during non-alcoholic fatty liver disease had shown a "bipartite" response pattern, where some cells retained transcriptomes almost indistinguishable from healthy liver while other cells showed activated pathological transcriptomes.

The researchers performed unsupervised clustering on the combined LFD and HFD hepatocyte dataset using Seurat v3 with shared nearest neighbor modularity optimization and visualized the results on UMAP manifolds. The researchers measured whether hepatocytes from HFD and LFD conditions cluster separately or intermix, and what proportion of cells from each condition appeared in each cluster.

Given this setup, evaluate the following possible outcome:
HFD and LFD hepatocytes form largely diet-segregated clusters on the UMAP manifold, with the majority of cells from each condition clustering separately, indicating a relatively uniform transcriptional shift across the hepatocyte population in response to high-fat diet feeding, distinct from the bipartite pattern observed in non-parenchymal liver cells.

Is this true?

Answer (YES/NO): YES